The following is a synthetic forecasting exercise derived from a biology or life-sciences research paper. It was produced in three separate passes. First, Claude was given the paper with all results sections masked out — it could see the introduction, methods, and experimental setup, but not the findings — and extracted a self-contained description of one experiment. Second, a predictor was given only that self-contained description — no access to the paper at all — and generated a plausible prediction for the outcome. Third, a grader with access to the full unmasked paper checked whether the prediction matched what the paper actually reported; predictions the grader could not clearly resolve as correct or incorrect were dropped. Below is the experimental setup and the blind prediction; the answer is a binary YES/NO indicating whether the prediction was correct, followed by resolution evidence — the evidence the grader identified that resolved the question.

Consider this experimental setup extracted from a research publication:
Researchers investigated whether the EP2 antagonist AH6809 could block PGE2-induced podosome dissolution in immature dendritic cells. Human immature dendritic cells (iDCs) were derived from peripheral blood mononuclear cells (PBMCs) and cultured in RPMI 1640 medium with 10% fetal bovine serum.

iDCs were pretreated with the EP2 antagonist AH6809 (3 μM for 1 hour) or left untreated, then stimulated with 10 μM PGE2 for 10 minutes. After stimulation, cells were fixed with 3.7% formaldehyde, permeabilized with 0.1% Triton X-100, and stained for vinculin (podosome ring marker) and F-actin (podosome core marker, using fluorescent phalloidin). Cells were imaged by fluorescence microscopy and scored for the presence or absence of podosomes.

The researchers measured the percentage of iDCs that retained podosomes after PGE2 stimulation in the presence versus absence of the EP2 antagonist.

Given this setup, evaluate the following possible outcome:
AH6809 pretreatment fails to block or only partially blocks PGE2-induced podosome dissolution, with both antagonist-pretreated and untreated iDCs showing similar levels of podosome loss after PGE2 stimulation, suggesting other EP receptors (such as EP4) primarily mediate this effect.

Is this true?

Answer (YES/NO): YES